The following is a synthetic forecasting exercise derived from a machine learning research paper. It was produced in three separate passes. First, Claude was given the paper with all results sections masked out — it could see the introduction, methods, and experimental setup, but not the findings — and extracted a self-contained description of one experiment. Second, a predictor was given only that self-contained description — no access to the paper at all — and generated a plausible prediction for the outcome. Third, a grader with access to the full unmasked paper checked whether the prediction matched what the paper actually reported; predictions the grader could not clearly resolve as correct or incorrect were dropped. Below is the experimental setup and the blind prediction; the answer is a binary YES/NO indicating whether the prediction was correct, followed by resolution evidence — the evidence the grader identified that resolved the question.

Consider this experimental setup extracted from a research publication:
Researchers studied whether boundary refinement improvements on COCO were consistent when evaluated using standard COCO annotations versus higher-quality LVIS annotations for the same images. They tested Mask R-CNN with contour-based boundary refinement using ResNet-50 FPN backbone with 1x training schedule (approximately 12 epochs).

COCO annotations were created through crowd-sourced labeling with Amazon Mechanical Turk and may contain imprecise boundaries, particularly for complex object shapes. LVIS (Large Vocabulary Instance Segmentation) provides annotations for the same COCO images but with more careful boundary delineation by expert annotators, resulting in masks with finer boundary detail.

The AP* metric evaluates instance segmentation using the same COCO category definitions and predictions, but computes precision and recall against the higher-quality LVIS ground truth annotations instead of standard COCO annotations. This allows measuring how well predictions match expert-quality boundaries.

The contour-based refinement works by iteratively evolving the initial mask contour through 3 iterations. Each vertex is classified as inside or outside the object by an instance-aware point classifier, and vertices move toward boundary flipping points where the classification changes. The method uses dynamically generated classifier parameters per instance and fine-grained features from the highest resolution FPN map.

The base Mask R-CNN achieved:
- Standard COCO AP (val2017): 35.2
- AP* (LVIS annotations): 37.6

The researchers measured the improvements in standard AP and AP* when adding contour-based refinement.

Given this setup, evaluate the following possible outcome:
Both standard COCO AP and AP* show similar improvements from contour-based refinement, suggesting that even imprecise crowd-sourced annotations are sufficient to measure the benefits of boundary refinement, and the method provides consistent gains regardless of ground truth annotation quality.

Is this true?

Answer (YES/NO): NO